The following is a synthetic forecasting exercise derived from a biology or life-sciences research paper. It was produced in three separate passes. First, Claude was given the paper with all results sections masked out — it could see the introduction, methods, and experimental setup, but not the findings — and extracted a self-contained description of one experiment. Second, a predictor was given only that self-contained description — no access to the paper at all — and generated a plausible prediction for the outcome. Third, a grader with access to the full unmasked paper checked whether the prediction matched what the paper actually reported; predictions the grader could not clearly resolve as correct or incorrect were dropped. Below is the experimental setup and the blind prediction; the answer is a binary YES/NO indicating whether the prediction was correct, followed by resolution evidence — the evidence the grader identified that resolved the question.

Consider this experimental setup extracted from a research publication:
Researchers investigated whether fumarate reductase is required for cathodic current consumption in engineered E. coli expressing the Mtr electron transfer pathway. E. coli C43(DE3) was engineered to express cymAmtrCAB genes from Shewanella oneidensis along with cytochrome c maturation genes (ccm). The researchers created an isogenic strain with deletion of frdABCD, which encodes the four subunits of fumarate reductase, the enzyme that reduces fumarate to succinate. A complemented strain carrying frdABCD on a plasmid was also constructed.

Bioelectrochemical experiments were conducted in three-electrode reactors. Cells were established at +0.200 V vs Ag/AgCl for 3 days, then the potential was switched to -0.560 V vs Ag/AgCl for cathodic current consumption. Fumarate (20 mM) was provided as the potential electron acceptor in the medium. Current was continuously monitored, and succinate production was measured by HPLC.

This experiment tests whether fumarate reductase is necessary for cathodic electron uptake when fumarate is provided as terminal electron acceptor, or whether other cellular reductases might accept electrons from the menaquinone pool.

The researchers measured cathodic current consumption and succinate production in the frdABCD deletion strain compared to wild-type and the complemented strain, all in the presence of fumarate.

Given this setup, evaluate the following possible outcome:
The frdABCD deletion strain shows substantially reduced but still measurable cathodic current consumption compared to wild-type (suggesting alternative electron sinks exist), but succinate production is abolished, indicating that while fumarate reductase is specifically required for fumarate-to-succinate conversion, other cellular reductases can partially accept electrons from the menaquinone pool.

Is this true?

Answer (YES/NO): NO